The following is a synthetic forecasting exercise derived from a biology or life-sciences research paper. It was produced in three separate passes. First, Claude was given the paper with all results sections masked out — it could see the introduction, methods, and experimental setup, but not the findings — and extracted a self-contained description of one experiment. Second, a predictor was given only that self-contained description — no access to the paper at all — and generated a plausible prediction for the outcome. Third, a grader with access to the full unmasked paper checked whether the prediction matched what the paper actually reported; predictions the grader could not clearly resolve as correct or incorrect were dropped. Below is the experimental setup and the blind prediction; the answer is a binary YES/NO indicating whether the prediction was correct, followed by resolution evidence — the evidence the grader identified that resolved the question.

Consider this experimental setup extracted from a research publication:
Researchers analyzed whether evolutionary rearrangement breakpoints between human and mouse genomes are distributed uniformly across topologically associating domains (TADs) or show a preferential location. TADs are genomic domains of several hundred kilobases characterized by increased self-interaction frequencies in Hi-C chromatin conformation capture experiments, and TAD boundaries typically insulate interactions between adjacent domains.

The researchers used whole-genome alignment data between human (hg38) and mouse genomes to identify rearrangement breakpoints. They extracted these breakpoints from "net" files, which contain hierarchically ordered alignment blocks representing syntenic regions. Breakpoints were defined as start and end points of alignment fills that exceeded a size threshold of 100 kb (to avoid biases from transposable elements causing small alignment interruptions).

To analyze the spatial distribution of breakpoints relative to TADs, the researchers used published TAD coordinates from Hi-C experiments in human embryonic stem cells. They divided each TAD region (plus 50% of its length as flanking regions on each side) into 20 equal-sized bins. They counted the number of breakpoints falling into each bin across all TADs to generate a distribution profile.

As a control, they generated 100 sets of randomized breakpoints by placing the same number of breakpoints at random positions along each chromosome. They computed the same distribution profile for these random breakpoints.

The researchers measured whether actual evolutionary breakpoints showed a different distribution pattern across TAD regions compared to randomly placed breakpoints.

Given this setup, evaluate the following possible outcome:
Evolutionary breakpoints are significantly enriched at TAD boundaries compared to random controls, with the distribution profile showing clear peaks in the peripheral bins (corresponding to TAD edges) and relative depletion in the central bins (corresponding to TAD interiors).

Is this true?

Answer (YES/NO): YES